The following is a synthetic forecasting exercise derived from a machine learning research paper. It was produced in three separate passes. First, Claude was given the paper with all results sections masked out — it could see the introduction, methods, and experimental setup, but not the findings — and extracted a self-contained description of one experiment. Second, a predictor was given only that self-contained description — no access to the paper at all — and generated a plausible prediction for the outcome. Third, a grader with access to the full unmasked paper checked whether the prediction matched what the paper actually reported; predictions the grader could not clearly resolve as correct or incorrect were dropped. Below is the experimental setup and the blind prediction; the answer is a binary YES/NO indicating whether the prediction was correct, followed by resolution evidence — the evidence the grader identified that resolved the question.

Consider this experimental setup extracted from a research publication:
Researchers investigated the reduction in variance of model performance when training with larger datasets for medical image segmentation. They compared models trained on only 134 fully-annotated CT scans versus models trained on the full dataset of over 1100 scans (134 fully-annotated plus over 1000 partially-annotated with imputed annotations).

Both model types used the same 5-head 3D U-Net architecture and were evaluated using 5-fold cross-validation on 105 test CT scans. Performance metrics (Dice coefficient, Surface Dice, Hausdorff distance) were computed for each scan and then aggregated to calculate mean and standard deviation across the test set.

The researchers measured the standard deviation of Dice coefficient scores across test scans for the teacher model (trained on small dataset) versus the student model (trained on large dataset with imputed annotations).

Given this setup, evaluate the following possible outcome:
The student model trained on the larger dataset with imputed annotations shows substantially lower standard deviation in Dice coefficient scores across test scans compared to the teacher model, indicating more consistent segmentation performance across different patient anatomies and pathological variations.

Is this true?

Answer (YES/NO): YES